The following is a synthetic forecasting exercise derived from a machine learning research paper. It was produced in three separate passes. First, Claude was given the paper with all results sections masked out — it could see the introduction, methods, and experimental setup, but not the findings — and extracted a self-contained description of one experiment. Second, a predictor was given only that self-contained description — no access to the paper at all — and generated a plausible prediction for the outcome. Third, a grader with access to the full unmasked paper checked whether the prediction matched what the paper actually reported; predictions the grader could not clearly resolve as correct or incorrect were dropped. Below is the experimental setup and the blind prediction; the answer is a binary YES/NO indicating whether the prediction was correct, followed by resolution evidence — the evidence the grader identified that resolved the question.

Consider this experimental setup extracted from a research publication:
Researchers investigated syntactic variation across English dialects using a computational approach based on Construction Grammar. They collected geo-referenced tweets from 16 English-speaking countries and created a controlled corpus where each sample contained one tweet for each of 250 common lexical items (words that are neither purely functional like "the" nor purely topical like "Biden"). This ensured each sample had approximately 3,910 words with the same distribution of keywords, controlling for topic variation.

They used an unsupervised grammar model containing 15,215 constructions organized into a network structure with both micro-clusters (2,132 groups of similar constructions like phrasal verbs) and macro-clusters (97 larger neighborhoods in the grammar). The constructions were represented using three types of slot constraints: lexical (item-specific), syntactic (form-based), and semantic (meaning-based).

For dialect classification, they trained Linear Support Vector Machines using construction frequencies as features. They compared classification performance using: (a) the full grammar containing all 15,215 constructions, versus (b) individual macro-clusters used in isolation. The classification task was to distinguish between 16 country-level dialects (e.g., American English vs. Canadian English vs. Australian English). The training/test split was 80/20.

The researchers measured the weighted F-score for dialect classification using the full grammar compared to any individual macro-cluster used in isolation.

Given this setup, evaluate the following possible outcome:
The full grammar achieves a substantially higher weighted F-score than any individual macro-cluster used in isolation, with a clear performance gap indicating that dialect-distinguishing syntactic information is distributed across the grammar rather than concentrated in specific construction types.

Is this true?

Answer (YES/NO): YES